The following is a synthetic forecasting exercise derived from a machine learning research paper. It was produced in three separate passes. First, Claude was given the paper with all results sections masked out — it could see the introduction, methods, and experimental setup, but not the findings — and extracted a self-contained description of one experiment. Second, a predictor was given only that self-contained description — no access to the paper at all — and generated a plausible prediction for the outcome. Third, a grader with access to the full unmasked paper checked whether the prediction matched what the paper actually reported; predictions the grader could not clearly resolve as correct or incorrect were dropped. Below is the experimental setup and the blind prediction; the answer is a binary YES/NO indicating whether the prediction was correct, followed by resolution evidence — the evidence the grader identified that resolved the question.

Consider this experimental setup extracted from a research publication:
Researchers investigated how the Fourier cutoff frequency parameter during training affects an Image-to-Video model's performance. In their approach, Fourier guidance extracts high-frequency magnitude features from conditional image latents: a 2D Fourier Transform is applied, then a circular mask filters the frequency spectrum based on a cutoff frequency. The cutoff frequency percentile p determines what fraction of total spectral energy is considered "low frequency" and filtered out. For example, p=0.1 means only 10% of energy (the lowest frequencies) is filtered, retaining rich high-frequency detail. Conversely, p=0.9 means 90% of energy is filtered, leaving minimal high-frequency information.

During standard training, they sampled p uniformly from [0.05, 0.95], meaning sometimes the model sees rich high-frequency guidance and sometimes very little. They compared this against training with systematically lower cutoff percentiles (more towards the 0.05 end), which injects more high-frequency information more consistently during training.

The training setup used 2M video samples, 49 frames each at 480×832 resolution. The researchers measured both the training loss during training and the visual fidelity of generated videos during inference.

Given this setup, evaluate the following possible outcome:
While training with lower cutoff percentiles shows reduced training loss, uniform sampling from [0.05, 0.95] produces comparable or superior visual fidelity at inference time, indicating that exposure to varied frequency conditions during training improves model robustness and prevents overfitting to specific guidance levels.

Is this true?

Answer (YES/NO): YES